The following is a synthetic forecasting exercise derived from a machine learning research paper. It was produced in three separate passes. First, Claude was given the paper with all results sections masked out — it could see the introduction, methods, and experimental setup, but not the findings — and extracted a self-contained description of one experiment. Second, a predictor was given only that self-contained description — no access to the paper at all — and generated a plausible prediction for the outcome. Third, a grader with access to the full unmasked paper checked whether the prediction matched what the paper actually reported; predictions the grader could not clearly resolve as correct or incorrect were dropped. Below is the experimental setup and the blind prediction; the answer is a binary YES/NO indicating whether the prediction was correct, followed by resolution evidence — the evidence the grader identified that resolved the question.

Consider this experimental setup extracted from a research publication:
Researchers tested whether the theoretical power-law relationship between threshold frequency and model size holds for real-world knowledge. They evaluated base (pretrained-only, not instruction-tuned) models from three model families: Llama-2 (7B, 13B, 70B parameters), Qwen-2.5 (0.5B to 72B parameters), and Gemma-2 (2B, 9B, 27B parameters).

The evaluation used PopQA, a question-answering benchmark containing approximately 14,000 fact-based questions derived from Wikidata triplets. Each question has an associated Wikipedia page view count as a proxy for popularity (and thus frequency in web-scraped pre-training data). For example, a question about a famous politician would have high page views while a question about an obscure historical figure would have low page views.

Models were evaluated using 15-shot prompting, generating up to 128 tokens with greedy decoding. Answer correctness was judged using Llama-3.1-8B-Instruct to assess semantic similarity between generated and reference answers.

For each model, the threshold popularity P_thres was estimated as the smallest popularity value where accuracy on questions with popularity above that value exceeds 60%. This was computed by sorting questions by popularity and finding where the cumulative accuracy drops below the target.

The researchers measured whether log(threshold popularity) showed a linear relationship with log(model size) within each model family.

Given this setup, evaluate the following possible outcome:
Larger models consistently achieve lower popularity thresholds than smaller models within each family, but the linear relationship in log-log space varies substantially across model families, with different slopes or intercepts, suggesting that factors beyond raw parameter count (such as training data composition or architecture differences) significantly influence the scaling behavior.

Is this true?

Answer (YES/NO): YES